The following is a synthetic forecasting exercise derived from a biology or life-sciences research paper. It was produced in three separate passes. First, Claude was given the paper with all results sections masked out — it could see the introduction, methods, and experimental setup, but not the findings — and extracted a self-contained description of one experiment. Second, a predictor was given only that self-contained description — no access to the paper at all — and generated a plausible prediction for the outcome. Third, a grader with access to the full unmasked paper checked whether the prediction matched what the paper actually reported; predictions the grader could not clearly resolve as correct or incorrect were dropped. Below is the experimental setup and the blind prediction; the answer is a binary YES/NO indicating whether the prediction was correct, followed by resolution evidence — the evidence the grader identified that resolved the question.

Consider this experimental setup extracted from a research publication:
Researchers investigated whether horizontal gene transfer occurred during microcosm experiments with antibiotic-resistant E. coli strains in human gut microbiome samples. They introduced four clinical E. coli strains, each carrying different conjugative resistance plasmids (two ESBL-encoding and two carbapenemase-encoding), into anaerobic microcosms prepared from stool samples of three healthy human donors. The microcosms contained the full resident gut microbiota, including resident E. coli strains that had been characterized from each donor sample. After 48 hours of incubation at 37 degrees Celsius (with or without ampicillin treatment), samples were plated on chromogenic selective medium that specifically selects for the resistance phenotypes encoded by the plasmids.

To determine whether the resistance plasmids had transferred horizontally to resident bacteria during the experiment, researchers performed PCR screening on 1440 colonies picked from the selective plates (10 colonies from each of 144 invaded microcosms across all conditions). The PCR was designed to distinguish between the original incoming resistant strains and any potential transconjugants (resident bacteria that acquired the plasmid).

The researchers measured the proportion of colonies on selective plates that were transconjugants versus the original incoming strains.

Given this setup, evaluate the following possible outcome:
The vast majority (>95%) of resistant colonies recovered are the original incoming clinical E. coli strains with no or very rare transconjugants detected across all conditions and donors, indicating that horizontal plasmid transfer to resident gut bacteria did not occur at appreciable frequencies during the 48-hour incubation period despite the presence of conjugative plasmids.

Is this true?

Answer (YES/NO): YES